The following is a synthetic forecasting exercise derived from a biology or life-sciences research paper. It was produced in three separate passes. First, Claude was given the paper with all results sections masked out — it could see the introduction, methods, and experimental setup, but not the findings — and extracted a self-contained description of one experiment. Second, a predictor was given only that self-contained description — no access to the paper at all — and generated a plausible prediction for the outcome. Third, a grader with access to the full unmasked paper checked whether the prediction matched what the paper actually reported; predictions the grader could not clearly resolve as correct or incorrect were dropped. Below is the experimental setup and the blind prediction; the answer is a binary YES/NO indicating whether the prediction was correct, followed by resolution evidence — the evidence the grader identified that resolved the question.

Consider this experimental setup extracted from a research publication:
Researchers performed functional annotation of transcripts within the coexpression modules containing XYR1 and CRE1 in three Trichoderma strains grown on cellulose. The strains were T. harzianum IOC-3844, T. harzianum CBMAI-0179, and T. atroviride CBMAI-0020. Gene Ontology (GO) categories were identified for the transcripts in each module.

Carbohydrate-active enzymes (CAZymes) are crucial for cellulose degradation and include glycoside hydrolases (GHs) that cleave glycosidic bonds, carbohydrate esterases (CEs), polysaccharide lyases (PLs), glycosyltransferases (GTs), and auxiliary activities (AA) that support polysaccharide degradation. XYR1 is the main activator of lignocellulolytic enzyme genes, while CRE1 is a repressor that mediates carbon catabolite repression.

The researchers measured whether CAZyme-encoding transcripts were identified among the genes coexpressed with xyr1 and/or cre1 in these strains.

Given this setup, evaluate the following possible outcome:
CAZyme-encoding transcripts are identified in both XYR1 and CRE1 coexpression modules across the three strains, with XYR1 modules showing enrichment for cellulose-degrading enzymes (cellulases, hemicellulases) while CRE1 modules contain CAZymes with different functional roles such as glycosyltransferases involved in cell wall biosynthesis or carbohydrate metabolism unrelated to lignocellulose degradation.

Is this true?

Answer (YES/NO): NO